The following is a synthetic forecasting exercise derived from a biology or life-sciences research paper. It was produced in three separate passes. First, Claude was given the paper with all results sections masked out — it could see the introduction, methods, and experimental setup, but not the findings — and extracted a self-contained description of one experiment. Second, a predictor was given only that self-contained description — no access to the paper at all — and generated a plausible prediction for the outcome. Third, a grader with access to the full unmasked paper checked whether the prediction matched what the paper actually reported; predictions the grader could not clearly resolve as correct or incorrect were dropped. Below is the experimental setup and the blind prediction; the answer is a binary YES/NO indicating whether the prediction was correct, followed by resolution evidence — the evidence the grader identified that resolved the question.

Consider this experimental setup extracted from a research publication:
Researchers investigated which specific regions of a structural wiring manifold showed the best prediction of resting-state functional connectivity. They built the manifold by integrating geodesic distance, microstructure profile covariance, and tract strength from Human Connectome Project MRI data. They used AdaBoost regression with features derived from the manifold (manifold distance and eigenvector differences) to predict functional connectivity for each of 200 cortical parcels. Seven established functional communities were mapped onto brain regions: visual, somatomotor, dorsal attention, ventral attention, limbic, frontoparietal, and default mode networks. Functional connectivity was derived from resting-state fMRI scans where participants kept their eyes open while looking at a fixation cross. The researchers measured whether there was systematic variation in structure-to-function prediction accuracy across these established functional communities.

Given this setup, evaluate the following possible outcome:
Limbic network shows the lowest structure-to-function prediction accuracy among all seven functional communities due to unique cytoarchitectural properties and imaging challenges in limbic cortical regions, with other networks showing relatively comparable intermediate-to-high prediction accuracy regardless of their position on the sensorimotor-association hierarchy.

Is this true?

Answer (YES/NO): NO